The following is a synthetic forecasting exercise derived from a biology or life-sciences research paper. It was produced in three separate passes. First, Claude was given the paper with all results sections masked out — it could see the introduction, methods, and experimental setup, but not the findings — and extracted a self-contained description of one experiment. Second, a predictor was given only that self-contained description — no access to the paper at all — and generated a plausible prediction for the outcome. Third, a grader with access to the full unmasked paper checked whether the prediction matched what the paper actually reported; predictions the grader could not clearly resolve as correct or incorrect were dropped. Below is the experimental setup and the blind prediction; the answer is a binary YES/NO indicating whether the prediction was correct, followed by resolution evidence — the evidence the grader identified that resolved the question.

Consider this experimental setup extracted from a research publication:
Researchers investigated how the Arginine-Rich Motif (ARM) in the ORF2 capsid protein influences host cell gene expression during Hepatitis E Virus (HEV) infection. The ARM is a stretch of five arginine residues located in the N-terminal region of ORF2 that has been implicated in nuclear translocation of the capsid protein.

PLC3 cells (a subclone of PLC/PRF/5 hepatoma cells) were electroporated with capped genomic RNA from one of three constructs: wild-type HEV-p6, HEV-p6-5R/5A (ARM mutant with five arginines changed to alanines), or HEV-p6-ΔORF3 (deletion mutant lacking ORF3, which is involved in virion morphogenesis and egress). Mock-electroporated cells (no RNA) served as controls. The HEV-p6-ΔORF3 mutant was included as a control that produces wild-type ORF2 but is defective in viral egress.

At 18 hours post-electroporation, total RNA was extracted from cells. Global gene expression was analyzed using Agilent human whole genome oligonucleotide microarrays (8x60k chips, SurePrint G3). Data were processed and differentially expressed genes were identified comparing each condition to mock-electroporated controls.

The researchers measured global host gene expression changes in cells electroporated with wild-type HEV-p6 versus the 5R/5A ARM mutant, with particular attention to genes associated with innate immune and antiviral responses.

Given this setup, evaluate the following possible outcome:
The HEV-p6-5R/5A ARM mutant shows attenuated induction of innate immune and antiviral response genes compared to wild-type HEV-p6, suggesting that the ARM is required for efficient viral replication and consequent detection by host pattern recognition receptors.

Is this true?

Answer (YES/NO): NO